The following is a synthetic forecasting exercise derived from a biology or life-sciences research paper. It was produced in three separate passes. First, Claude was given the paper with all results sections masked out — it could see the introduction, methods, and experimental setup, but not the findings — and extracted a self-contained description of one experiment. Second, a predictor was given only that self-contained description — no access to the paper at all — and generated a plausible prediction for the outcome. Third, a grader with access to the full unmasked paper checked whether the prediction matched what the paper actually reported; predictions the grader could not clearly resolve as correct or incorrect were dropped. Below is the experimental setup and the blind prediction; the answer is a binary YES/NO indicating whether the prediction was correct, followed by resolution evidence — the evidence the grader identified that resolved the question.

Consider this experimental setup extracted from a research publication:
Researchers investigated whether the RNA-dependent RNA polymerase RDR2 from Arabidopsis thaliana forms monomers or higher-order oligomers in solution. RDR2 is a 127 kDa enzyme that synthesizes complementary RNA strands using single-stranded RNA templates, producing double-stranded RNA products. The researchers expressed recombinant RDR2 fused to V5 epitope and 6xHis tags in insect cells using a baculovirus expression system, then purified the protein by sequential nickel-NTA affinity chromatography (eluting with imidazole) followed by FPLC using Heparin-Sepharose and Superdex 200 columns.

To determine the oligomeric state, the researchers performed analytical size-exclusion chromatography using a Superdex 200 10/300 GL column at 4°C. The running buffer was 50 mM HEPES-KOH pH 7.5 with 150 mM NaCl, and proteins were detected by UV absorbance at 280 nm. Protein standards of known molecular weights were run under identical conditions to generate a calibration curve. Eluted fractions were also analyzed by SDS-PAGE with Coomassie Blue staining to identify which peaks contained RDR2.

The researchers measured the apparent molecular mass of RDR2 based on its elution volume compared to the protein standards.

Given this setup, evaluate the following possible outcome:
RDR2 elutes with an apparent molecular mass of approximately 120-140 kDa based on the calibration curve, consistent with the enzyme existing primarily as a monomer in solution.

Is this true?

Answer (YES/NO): YES